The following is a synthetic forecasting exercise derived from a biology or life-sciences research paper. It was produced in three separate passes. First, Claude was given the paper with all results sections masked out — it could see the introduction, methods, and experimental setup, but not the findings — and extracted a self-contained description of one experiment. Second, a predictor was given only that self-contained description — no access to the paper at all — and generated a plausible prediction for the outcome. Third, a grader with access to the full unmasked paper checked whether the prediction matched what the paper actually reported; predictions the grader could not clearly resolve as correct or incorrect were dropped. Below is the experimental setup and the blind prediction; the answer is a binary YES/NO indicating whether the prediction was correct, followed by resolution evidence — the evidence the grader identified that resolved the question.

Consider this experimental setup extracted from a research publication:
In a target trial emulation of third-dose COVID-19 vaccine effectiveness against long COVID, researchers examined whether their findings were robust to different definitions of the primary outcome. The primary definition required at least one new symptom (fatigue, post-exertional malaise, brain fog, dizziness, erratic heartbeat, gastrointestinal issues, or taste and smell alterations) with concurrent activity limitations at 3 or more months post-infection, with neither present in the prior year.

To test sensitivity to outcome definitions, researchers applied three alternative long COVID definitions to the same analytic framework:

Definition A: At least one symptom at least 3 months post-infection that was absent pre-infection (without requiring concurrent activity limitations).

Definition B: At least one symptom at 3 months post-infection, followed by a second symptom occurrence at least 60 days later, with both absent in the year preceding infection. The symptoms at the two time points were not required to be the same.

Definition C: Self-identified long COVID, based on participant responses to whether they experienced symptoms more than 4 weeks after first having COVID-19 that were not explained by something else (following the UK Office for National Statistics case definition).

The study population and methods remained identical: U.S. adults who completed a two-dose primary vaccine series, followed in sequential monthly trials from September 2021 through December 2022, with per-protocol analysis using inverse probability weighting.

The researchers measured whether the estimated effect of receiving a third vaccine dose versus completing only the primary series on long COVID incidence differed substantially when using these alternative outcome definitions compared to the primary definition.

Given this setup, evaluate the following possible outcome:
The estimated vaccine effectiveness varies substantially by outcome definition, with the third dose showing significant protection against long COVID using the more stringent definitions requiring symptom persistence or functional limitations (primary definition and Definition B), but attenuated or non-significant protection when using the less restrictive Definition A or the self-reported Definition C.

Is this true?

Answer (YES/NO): NO